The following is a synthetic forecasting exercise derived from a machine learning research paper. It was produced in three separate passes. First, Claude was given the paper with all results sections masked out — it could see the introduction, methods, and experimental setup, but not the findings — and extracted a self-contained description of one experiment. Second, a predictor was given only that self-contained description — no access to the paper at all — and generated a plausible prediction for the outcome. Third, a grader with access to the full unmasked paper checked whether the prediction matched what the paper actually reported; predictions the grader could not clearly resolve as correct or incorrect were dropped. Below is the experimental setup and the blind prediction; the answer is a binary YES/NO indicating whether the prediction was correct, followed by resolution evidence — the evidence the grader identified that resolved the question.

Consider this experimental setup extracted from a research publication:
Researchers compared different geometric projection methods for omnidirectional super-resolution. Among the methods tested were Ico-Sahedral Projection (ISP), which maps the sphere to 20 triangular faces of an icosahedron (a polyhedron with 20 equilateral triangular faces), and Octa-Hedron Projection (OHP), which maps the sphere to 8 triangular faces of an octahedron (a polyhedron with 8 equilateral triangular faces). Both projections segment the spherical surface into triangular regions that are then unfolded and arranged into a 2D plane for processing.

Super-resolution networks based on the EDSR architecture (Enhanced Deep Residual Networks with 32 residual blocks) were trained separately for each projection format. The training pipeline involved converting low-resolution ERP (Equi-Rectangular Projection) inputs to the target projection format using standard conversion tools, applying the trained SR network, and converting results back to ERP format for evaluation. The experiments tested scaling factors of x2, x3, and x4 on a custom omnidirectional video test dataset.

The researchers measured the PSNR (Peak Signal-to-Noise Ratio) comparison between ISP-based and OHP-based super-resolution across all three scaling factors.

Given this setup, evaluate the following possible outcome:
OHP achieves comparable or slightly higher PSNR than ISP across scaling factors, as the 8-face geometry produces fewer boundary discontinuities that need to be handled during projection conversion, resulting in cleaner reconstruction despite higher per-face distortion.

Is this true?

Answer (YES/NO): NO